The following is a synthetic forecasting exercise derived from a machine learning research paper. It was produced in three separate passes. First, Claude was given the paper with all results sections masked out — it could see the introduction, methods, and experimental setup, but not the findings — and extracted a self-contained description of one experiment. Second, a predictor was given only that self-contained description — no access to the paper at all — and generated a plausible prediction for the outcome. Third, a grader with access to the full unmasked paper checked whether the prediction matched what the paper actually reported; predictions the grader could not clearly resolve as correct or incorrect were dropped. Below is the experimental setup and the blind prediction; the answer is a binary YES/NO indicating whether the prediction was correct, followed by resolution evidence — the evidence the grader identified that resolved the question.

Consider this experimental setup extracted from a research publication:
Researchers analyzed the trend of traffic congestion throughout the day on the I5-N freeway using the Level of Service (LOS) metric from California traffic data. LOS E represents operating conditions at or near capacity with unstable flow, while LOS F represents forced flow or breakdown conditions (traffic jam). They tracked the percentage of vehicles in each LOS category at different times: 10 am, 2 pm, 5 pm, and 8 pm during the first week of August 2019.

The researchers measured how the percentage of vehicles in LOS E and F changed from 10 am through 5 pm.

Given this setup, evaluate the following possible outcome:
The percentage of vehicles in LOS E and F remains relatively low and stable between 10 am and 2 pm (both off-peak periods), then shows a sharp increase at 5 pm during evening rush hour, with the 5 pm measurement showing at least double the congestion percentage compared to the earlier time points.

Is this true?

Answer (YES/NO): NO